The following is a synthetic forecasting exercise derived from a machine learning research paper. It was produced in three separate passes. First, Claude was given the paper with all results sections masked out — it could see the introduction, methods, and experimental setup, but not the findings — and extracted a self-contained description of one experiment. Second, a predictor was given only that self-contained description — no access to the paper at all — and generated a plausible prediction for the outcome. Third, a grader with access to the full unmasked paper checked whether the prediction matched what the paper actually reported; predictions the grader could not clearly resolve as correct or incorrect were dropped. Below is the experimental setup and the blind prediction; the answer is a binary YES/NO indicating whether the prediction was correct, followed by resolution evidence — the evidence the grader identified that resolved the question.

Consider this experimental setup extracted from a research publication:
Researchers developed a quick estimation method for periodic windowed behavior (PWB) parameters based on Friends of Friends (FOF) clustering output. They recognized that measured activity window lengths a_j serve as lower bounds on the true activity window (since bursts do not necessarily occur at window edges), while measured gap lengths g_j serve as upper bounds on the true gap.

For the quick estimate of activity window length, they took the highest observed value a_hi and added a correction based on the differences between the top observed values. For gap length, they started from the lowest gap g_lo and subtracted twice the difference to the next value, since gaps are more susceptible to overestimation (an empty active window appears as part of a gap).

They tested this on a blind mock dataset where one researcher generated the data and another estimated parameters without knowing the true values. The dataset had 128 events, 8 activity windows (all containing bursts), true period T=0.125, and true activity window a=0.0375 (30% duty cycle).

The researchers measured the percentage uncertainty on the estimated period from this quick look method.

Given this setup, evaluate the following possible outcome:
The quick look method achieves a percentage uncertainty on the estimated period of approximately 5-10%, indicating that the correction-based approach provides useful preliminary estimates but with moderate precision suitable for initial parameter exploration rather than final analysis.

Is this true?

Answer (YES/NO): NO